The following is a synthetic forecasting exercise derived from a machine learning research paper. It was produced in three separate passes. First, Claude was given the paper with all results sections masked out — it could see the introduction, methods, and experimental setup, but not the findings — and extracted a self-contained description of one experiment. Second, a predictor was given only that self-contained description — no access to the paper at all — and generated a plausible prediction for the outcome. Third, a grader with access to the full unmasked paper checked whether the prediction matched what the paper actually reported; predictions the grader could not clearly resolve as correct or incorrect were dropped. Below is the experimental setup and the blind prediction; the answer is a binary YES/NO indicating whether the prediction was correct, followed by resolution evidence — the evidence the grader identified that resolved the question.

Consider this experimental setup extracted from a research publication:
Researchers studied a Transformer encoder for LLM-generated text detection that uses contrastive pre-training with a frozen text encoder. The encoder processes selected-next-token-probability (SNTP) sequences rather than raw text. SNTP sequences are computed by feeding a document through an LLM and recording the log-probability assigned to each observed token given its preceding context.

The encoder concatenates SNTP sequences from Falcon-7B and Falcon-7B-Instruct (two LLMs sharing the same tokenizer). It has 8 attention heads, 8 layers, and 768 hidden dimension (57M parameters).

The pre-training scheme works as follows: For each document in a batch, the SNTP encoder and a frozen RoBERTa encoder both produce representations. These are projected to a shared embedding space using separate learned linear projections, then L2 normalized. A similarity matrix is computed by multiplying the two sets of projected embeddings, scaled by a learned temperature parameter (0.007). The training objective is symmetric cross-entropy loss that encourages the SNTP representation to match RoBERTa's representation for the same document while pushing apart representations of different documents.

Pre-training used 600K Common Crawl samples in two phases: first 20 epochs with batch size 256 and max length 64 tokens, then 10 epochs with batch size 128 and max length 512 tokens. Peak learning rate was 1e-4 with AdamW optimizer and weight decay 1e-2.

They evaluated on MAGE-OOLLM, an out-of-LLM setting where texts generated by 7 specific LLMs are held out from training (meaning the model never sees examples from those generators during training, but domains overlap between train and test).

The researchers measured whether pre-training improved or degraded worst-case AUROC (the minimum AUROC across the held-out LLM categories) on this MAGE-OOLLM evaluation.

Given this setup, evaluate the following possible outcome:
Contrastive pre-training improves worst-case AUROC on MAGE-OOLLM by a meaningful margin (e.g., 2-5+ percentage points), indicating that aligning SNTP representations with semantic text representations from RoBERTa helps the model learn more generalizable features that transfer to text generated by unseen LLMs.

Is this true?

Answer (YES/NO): NO